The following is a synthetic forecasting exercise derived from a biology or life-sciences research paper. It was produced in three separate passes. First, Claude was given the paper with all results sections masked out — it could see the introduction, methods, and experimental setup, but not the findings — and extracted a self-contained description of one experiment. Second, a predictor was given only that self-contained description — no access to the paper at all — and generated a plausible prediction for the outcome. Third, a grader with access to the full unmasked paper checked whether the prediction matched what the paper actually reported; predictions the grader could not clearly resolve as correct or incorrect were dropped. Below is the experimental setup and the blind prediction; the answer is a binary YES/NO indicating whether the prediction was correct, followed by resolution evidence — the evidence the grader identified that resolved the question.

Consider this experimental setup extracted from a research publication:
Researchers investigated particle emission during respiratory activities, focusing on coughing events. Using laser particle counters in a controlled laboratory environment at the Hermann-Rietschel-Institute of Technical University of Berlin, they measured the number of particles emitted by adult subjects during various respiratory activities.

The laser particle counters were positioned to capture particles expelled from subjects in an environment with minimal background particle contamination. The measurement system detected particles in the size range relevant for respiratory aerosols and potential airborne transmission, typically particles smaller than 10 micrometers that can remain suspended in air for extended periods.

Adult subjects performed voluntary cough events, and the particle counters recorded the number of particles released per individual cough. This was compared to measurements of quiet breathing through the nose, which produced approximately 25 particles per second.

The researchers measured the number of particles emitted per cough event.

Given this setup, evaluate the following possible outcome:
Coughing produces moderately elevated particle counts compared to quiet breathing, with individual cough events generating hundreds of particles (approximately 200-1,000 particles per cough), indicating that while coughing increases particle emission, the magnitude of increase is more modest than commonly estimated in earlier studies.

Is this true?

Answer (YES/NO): NO